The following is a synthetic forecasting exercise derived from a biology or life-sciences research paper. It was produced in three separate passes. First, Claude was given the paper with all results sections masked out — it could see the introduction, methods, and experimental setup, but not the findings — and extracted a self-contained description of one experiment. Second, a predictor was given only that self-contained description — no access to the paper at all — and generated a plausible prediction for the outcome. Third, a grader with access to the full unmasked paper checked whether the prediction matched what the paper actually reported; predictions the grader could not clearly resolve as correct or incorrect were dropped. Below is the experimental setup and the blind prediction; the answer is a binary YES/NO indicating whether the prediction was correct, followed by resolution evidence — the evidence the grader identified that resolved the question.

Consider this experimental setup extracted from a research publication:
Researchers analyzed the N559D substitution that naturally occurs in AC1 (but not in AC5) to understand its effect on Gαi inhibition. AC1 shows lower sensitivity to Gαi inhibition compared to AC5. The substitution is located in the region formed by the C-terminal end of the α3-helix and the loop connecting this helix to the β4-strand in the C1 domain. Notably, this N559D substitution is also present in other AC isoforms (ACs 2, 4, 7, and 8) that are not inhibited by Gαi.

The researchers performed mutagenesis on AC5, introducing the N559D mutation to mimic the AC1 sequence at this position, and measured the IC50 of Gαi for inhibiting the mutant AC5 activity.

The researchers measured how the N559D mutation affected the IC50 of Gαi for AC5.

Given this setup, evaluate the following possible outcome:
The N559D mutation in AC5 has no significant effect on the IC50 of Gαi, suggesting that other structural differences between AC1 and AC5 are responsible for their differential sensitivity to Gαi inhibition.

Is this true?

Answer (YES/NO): NO